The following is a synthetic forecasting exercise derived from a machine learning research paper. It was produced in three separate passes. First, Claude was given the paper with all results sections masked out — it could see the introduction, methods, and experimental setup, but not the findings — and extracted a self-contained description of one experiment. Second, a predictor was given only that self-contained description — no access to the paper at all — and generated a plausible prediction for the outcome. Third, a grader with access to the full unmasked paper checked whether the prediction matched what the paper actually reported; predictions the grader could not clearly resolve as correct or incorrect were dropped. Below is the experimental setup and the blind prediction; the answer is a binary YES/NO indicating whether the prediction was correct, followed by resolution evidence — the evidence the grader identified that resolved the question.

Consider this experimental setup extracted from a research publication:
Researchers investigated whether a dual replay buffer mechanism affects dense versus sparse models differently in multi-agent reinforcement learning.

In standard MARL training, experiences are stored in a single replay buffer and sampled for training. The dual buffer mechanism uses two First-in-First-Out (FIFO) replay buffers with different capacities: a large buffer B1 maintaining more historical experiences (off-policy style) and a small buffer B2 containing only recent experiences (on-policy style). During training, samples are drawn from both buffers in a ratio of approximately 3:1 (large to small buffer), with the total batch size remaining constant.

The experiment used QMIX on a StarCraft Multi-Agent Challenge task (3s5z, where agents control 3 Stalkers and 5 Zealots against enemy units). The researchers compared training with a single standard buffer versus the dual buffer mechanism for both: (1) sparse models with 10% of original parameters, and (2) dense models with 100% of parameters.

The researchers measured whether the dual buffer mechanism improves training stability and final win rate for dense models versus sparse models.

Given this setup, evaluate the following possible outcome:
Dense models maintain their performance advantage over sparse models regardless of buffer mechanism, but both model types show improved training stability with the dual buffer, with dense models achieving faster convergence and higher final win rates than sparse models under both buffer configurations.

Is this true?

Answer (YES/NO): NO